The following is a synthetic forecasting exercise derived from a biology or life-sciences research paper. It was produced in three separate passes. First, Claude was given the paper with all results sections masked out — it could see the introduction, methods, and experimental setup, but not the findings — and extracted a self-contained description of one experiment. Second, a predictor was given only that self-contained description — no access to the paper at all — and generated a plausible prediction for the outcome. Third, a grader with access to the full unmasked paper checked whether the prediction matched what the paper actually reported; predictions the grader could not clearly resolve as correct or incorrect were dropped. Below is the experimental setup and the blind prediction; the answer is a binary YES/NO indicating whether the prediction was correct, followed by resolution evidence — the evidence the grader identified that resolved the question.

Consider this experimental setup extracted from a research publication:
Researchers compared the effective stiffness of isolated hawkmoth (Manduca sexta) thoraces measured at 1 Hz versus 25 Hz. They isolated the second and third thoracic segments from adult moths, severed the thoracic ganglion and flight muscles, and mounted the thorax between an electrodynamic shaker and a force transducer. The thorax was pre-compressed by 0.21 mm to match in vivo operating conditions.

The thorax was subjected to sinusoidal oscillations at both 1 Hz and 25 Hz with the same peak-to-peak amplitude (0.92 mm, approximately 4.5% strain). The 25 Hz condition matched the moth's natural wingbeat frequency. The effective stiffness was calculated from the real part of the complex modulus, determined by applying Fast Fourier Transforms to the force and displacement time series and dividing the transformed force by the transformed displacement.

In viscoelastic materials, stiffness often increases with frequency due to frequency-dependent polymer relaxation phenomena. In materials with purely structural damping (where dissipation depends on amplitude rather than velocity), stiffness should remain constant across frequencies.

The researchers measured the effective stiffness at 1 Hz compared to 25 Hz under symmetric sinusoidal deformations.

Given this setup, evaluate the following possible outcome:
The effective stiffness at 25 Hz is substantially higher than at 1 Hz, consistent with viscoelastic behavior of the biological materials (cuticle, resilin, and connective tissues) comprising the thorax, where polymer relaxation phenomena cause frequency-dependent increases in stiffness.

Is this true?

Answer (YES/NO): NO